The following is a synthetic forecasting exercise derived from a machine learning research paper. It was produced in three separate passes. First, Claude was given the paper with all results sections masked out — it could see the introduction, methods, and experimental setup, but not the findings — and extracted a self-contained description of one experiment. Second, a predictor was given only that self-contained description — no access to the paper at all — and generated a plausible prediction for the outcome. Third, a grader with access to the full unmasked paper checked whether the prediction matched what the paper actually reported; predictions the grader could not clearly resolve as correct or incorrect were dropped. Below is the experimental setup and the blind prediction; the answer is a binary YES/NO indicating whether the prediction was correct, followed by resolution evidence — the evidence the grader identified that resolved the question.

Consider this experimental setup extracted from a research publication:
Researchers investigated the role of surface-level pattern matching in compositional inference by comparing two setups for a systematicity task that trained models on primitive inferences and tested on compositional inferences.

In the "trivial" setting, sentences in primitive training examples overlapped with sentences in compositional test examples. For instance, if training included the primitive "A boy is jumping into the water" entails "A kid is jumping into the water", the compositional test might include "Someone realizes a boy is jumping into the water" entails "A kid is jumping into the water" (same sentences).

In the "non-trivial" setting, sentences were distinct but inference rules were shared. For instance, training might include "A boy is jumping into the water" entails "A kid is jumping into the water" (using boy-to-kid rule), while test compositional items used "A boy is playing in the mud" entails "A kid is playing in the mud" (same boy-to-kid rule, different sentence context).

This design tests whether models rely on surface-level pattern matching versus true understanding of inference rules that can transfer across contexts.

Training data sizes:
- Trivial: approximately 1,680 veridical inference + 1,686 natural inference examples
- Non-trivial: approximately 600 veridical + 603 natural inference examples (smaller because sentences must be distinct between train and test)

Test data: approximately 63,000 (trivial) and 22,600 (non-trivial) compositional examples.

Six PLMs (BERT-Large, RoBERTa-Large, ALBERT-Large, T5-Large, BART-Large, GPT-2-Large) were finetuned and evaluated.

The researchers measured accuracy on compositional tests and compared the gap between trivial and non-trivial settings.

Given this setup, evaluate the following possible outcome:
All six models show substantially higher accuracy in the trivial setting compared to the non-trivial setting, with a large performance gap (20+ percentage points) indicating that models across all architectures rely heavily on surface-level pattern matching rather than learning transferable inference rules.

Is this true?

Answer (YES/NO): NO